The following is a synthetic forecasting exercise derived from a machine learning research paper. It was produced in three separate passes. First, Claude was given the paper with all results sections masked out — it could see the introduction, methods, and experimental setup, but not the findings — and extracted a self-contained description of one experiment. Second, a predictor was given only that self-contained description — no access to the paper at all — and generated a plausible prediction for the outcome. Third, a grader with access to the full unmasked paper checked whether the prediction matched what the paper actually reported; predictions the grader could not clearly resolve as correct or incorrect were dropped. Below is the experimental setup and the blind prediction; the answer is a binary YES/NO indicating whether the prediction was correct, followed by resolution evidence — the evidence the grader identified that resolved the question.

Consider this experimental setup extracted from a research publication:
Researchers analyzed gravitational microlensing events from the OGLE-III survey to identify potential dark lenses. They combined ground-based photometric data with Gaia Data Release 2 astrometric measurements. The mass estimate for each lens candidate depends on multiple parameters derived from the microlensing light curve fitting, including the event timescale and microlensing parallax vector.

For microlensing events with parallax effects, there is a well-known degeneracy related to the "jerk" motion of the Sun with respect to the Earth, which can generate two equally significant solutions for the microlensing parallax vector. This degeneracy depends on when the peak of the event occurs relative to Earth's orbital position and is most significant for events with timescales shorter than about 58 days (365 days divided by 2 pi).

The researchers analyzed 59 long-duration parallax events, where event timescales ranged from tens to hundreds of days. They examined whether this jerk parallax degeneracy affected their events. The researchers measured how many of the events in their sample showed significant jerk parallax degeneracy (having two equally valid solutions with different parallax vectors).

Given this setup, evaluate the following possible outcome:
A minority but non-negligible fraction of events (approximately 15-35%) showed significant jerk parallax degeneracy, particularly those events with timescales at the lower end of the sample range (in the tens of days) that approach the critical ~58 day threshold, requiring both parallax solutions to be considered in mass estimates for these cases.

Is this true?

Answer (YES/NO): NO